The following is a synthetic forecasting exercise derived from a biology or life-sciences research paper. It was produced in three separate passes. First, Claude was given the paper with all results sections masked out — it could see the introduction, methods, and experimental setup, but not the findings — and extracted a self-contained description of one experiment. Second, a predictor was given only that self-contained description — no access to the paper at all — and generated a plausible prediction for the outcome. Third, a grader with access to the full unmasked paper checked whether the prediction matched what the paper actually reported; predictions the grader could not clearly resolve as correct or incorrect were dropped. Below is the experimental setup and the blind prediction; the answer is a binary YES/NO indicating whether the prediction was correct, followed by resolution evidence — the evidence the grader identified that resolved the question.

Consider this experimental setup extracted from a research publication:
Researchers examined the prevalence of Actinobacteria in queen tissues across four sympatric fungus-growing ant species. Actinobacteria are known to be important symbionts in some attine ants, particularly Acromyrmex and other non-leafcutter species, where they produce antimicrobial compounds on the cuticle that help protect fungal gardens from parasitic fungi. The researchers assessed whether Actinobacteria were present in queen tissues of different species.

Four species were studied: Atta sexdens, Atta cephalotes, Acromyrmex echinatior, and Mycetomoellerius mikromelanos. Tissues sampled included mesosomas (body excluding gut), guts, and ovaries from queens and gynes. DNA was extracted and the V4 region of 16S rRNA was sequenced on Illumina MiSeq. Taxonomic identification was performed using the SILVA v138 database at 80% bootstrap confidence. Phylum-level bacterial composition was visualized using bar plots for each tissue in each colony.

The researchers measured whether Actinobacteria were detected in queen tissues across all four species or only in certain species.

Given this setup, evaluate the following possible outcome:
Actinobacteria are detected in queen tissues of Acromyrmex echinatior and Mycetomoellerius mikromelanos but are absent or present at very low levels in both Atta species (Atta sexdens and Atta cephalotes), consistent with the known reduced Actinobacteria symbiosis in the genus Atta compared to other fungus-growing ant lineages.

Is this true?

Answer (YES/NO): NO